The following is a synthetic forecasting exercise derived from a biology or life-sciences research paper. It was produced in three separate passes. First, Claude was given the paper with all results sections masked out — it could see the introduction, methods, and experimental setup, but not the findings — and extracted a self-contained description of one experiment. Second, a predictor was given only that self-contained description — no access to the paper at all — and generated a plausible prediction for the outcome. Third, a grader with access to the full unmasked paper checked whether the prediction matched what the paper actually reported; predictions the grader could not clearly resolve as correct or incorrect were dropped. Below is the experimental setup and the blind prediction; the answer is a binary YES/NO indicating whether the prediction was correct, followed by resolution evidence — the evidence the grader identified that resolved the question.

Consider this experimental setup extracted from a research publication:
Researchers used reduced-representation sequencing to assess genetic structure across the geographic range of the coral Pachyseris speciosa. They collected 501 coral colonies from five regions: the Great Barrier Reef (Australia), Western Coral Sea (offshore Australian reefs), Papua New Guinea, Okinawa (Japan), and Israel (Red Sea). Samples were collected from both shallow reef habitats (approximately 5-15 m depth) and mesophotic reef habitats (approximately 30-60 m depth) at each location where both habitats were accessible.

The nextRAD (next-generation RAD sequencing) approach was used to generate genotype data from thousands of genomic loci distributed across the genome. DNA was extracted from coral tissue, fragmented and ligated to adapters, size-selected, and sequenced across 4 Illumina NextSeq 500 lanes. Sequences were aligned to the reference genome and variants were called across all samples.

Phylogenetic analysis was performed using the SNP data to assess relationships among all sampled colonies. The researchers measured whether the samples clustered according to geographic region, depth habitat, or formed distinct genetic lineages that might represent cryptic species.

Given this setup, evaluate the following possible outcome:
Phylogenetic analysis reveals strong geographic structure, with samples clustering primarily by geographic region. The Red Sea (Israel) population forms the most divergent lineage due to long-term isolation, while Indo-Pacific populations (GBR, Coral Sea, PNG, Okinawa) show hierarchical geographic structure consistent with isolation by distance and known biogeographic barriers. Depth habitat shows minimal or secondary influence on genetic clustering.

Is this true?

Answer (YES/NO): NO